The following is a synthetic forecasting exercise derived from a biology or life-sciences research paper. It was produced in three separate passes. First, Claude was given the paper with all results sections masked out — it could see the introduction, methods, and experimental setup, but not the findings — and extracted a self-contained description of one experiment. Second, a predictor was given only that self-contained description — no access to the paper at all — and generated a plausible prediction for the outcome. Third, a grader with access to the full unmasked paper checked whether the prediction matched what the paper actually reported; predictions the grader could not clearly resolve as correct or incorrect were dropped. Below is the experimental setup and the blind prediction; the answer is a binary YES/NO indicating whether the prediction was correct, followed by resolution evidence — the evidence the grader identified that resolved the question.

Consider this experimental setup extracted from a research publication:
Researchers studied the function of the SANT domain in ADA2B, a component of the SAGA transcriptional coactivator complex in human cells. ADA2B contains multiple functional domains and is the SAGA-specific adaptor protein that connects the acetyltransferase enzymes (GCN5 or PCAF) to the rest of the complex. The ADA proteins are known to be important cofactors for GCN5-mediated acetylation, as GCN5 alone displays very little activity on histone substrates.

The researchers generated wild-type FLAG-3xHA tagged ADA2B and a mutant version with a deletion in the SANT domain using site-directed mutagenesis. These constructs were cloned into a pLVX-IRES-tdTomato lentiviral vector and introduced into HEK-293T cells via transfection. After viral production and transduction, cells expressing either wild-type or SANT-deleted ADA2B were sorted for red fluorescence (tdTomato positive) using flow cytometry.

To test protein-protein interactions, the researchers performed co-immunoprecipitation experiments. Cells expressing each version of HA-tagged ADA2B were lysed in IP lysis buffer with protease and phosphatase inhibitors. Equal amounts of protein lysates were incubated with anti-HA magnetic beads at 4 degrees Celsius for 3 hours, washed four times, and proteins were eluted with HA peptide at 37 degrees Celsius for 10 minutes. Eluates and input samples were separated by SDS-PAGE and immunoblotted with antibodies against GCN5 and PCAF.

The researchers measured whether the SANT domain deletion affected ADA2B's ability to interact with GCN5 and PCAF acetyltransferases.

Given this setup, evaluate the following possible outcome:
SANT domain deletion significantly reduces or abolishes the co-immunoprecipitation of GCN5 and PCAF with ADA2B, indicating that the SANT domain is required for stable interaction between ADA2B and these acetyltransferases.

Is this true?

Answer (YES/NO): NO